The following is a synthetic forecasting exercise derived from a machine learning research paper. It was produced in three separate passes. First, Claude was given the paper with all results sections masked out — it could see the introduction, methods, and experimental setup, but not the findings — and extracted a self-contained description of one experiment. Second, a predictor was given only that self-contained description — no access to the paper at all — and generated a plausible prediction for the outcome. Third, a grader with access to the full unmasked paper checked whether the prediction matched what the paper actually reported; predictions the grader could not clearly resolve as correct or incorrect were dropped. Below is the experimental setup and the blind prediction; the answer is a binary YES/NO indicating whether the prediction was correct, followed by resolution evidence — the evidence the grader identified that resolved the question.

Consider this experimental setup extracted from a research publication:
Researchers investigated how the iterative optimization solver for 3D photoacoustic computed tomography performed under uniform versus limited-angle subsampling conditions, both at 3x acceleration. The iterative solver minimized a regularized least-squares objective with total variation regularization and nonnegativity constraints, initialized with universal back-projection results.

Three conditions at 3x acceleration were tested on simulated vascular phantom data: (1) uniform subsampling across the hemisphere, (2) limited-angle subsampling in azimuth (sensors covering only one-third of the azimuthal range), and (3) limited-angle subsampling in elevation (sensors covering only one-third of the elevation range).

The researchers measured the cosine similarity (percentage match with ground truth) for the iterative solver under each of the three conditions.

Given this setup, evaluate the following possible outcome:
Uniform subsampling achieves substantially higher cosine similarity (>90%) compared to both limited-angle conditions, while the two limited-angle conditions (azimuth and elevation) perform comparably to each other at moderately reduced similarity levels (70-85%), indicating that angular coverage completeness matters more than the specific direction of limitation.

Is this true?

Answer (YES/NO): NO